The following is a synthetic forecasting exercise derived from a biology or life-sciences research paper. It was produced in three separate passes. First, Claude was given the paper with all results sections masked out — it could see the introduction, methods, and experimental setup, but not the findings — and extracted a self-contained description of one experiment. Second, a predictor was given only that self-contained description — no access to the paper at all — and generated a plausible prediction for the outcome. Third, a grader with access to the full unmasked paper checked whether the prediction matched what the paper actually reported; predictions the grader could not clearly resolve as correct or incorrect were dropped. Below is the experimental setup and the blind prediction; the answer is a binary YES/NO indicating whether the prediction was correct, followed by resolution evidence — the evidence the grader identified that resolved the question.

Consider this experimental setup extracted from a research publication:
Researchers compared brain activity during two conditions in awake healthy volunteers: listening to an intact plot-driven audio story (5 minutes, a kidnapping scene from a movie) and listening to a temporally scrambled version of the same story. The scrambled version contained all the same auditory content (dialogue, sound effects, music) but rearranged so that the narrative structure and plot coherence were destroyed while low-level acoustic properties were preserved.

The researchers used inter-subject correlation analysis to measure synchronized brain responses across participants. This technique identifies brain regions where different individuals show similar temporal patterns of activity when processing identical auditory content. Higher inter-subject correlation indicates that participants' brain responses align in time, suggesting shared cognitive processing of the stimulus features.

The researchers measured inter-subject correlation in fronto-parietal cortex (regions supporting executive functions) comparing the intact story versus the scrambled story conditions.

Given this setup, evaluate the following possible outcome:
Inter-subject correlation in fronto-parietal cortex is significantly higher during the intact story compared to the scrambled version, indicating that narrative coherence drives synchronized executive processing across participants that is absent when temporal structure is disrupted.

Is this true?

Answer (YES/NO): YES